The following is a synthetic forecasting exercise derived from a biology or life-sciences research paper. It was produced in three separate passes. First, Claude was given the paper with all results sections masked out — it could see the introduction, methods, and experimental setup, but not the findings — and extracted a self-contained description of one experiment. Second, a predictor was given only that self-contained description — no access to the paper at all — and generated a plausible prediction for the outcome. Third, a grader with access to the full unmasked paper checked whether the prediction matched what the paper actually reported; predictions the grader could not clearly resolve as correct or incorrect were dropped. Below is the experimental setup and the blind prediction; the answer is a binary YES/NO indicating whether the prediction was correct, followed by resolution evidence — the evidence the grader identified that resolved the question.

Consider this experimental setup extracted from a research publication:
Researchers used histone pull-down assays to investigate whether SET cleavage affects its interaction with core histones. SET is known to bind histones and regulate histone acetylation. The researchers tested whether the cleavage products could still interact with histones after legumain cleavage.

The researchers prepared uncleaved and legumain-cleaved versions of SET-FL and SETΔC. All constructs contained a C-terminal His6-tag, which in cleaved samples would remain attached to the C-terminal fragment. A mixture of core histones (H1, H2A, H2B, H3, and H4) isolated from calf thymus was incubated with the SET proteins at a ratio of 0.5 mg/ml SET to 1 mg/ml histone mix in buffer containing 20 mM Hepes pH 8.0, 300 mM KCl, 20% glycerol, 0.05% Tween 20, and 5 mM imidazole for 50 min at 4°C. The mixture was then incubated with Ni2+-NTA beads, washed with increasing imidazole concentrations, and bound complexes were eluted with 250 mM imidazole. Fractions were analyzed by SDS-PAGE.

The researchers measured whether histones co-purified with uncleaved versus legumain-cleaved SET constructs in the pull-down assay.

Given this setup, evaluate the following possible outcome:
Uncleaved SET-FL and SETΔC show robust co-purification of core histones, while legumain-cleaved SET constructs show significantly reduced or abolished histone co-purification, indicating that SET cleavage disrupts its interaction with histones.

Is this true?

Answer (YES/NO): NO